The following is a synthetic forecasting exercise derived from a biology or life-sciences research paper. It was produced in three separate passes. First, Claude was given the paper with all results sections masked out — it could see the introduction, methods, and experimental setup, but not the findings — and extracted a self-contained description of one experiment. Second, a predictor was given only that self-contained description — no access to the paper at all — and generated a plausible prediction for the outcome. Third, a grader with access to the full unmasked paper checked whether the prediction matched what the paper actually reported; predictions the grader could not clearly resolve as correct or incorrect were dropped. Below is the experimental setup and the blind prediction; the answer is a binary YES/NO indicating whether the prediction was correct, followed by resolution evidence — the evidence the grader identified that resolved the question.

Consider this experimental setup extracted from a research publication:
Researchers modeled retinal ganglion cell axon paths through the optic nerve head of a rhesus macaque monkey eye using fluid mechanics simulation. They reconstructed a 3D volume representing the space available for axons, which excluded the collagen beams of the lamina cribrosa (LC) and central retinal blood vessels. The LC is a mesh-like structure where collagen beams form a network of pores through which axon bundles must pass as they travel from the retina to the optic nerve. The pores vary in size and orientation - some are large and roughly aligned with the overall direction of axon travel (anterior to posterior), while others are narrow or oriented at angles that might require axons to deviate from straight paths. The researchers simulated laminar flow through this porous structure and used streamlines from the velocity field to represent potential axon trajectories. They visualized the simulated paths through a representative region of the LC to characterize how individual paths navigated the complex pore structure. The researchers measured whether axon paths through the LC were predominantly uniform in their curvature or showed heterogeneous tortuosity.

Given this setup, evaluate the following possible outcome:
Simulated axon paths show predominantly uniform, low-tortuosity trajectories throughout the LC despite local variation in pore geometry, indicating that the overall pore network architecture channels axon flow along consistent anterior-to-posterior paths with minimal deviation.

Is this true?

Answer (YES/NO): NO